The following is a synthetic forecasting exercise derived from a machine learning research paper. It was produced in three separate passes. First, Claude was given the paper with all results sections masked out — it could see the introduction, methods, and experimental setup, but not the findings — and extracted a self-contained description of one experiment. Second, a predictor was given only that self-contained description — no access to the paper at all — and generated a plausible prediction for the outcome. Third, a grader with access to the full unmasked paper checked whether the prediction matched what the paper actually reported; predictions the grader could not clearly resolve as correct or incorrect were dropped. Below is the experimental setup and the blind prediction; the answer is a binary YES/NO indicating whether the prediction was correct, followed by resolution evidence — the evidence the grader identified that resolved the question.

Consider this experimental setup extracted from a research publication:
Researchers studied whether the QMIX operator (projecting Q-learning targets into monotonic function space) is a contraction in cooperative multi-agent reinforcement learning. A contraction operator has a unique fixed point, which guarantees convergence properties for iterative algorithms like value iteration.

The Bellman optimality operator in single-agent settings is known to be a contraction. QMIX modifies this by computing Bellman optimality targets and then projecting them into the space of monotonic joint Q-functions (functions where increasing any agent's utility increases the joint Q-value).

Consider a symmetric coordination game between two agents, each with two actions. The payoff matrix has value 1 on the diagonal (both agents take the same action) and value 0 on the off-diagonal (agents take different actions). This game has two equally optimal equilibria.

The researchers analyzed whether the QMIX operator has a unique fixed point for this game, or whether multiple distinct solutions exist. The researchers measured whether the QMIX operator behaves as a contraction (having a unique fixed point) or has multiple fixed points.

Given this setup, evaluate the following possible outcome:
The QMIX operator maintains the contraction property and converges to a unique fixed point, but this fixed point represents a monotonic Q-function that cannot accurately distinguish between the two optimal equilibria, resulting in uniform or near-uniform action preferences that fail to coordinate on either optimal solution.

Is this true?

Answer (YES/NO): NO